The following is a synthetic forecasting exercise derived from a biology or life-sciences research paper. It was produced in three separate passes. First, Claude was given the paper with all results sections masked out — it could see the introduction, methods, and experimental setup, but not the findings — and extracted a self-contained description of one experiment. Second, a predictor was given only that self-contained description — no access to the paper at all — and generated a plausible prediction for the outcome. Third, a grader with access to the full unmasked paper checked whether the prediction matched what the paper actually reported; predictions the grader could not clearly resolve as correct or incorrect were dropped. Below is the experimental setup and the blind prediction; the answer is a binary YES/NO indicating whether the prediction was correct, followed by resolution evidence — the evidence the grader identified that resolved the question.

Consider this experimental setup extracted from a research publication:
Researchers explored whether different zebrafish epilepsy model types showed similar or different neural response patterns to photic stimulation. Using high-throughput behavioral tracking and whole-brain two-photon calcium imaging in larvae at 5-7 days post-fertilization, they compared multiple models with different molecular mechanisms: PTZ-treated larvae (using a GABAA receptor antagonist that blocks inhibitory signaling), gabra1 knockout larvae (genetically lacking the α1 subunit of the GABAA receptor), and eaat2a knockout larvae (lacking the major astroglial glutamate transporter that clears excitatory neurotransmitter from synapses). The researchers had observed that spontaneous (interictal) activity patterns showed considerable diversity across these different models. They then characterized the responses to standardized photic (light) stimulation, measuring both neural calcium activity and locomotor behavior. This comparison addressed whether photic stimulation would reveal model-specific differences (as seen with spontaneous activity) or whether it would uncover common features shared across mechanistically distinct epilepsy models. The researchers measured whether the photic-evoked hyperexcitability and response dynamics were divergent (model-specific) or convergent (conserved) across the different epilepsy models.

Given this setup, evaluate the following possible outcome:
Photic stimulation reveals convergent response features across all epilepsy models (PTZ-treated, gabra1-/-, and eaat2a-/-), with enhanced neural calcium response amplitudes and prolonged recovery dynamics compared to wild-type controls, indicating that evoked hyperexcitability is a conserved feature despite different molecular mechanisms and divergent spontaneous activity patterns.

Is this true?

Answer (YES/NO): NO